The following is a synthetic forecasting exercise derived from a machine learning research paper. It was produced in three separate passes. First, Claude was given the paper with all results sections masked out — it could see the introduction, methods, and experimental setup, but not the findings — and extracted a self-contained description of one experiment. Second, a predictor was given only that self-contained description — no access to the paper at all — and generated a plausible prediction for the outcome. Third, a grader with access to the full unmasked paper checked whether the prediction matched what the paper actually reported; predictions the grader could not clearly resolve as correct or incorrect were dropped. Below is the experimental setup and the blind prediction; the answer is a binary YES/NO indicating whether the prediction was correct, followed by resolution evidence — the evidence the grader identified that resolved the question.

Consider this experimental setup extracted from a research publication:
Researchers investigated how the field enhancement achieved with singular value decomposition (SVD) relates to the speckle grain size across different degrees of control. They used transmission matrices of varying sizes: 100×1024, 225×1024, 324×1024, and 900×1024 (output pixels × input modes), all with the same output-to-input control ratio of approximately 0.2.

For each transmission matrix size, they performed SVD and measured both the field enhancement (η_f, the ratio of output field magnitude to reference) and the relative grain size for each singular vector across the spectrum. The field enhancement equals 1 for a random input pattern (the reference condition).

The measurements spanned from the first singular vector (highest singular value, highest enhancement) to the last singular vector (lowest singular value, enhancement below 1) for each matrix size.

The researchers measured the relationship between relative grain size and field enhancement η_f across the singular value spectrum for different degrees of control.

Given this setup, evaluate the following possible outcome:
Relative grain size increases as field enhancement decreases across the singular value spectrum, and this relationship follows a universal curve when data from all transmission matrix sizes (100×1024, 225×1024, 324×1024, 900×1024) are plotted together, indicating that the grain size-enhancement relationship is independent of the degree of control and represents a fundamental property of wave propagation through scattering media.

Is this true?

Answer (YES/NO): NO